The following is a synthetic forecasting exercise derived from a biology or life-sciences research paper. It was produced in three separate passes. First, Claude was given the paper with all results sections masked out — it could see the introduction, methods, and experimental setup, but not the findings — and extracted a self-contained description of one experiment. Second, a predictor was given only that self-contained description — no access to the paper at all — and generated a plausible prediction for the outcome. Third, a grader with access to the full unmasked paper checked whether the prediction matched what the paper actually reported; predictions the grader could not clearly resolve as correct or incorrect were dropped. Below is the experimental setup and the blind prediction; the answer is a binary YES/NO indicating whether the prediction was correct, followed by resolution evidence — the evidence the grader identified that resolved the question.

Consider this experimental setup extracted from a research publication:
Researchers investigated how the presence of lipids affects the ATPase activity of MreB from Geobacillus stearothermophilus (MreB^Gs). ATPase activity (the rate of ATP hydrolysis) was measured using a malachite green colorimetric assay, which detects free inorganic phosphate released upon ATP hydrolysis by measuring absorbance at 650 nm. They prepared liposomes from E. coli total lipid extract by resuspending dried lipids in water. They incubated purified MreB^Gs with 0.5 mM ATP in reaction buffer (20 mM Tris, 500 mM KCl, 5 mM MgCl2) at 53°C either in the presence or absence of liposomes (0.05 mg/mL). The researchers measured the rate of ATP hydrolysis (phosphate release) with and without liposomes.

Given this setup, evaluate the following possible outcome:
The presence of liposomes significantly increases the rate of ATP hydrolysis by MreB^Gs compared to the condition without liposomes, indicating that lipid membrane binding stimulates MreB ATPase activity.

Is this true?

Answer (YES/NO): YES